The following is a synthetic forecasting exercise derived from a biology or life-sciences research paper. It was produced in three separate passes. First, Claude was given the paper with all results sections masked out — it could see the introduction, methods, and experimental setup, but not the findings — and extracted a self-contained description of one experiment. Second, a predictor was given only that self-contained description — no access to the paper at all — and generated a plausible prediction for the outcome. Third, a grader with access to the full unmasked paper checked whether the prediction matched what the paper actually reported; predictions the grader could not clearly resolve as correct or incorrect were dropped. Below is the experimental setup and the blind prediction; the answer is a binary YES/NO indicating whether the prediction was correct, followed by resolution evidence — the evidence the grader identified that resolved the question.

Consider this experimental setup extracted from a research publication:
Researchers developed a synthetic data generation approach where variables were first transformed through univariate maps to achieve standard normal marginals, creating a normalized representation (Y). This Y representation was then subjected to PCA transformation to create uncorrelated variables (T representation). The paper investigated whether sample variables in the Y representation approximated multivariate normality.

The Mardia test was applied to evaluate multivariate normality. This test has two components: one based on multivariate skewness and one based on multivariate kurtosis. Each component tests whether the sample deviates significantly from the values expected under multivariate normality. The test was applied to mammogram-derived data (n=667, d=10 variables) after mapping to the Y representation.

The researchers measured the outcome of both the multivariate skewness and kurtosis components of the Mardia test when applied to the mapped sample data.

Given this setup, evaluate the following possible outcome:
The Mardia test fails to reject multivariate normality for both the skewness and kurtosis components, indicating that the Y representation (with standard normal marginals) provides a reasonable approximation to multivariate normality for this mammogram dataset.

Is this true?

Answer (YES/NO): NO